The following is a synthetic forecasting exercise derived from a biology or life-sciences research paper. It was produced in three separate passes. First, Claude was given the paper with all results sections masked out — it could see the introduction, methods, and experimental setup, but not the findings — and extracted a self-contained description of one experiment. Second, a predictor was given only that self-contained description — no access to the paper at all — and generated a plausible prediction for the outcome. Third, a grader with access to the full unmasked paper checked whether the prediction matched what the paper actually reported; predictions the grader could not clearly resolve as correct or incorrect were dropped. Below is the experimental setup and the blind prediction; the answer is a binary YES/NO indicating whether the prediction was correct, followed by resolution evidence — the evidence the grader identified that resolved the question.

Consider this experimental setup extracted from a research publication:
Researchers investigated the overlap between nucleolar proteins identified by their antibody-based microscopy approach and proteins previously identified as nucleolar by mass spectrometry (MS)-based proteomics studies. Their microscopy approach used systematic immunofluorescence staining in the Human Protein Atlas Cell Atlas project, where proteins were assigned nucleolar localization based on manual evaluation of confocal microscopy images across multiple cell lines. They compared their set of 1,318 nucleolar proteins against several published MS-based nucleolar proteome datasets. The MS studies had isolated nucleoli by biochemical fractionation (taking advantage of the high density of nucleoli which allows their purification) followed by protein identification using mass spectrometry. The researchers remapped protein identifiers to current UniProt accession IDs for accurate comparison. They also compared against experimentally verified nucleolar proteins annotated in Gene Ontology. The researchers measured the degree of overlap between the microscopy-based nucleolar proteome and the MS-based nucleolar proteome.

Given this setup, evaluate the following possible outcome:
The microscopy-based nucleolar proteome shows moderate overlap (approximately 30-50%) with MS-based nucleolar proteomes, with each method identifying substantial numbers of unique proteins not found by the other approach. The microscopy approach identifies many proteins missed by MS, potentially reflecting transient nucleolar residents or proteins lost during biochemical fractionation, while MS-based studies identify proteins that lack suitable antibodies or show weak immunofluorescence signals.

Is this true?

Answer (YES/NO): NO